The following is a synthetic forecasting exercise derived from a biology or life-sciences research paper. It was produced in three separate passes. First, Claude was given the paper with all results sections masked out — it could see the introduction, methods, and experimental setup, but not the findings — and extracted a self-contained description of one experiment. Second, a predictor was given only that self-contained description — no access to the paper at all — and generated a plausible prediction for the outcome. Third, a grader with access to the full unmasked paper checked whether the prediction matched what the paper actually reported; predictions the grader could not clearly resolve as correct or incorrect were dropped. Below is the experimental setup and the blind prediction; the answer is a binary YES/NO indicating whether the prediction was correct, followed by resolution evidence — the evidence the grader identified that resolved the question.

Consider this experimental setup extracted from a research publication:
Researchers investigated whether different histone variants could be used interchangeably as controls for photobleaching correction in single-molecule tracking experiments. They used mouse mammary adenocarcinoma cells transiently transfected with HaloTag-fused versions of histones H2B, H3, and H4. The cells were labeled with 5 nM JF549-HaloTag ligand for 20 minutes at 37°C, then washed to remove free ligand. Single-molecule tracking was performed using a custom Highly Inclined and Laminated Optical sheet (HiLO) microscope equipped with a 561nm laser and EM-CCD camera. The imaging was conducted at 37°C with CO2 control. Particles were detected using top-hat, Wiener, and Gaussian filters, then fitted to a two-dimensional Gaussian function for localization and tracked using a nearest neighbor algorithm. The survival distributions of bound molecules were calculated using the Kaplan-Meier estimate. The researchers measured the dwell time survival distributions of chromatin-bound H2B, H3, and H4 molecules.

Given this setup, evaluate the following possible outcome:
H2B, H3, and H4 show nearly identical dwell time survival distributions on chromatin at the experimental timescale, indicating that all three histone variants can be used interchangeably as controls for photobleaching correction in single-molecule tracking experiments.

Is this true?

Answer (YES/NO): YES